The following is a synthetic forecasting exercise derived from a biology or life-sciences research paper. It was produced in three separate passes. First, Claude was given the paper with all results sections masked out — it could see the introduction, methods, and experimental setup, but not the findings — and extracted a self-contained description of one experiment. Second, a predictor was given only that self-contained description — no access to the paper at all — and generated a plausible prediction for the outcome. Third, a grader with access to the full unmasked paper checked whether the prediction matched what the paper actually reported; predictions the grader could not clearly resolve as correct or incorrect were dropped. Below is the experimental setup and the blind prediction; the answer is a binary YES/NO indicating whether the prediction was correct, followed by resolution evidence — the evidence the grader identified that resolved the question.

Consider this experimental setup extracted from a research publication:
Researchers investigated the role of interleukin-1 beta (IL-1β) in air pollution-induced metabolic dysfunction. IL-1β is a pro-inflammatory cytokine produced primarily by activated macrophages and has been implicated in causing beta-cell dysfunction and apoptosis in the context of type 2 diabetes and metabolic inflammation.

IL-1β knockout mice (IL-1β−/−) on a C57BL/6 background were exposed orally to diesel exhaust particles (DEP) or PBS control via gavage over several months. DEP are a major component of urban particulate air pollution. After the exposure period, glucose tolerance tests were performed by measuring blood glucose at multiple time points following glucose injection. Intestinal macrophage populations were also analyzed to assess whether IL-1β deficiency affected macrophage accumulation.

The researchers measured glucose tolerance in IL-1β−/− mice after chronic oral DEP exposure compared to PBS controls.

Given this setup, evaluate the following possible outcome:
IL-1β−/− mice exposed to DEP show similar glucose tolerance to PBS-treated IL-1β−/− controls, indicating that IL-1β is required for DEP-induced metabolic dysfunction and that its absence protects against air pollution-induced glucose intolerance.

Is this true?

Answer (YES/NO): YES